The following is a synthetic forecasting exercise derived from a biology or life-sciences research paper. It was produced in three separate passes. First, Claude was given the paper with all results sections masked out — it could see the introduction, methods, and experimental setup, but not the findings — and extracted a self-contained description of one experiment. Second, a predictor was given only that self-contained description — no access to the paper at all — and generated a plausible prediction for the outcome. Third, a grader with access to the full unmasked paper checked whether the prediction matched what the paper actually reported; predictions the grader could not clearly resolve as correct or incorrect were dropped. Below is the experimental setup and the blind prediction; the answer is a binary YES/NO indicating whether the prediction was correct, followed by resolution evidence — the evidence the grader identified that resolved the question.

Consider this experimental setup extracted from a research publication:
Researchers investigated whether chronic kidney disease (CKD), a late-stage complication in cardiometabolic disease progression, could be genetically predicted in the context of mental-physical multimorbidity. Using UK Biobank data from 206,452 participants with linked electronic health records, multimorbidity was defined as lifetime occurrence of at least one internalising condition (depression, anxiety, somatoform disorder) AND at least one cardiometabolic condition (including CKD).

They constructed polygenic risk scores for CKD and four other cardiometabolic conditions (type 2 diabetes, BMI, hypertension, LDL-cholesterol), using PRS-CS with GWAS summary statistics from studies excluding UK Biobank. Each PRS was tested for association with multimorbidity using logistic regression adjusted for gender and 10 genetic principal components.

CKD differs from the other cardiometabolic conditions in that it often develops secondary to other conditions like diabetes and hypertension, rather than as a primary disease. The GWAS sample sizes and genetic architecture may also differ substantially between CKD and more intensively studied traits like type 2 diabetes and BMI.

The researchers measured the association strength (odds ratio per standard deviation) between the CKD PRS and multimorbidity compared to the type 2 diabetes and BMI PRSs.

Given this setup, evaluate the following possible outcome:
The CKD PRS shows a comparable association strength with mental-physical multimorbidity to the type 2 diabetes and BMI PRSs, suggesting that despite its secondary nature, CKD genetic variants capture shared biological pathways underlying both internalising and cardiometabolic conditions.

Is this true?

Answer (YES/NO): NO